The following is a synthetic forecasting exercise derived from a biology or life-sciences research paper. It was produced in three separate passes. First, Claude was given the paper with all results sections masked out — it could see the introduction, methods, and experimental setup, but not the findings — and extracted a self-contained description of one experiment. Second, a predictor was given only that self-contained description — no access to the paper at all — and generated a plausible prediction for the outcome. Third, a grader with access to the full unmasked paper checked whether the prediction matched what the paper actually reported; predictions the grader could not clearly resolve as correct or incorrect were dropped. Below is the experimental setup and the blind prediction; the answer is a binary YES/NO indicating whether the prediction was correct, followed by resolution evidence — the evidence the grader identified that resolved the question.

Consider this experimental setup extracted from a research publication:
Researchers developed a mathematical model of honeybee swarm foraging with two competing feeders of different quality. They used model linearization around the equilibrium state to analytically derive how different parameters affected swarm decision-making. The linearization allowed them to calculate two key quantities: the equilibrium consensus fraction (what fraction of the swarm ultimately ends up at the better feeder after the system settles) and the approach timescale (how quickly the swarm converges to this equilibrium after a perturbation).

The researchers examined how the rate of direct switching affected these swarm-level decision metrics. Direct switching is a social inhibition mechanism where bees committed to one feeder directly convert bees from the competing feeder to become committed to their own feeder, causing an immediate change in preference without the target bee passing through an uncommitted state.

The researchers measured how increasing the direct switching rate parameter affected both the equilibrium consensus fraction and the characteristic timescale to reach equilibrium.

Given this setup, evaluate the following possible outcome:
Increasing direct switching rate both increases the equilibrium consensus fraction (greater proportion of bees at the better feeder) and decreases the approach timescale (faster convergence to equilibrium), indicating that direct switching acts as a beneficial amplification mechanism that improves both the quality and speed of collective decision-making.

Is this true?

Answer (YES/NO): NO